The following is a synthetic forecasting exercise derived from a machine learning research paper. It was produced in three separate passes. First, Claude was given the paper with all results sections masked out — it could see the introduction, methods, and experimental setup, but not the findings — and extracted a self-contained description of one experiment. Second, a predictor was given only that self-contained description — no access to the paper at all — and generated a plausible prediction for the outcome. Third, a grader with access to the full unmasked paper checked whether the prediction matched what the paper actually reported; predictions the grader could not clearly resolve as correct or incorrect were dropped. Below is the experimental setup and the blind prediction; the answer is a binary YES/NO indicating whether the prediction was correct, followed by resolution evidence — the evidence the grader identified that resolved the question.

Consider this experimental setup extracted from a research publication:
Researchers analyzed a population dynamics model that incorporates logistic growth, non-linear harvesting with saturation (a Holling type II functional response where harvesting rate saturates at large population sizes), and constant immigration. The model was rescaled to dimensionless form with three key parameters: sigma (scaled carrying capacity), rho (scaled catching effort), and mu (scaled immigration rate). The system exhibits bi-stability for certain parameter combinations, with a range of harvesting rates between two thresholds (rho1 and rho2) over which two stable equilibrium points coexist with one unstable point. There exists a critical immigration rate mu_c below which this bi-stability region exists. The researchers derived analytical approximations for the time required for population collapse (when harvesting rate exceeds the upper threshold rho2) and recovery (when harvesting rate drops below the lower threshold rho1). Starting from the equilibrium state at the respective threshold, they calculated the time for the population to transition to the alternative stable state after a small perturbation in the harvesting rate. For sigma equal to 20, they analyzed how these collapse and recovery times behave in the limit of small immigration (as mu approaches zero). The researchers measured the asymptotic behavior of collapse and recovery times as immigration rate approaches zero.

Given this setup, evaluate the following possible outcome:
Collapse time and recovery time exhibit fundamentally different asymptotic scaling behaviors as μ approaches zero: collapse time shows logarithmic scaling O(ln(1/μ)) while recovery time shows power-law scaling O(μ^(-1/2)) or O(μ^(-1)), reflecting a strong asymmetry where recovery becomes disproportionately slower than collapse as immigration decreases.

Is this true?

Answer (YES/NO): NO